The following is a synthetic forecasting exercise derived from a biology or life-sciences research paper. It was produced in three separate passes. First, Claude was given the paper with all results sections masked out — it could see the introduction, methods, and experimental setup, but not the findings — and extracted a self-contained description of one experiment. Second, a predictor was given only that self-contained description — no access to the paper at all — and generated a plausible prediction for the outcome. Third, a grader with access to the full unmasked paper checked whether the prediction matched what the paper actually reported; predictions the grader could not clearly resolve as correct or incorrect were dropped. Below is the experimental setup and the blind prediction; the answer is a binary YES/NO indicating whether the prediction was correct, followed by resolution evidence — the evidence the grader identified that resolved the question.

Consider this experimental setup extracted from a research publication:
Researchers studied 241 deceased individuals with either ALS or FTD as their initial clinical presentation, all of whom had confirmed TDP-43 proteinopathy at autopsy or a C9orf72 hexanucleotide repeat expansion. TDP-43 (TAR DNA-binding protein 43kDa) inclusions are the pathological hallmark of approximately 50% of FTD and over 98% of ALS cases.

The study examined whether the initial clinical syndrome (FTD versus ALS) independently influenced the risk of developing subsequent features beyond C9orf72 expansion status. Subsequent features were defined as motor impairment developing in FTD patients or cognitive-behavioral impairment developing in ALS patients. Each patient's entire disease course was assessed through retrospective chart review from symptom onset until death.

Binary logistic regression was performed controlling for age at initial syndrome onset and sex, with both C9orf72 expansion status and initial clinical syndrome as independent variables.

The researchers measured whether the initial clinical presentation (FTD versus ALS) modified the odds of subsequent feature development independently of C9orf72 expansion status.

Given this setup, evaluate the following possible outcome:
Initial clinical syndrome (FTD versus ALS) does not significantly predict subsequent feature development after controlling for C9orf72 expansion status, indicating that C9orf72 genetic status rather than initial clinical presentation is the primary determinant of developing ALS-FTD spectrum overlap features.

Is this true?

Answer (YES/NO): NO